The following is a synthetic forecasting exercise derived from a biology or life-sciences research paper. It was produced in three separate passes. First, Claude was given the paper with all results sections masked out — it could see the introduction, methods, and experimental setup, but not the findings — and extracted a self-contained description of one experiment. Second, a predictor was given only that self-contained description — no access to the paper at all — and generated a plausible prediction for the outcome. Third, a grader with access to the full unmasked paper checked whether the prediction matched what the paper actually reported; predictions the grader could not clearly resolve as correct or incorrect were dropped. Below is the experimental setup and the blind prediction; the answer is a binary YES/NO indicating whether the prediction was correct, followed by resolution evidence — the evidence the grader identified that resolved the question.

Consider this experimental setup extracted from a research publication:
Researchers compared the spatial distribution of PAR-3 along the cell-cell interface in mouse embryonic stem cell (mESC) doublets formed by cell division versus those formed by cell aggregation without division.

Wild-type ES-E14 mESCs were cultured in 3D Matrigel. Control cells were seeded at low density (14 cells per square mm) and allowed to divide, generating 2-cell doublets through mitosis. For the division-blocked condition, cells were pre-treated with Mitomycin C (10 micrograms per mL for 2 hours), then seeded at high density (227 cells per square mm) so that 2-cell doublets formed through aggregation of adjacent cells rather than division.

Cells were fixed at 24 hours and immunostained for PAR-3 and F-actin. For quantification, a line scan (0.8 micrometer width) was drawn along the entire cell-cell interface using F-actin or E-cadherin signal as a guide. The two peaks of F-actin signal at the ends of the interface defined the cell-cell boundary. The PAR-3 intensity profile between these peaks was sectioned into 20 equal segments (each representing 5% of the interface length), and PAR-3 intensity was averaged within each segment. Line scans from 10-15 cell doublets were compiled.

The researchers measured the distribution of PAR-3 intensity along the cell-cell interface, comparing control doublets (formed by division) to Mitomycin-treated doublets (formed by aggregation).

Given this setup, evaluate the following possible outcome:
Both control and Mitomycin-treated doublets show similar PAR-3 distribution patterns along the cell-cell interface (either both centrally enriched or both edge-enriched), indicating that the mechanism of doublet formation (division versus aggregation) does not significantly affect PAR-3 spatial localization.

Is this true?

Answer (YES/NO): YES